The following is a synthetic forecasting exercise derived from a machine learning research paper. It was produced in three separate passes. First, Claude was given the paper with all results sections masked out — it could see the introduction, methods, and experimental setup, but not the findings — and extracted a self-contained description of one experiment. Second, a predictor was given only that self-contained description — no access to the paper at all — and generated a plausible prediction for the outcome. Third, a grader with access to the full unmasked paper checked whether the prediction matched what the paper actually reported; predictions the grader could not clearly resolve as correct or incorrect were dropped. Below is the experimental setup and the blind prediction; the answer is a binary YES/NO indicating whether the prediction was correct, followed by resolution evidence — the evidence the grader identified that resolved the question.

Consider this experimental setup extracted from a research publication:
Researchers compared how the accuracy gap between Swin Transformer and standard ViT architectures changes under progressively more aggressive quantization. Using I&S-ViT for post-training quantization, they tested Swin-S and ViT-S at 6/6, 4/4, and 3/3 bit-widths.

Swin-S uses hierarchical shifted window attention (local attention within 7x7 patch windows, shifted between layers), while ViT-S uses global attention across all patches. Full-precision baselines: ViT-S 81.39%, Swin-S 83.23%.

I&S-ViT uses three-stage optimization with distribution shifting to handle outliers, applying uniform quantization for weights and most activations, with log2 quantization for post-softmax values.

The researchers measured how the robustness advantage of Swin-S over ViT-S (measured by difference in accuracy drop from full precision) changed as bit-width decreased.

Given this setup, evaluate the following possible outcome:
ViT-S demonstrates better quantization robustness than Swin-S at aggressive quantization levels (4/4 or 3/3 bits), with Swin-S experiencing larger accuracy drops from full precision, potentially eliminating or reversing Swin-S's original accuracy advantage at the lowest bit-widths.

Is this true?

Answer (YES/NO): NO